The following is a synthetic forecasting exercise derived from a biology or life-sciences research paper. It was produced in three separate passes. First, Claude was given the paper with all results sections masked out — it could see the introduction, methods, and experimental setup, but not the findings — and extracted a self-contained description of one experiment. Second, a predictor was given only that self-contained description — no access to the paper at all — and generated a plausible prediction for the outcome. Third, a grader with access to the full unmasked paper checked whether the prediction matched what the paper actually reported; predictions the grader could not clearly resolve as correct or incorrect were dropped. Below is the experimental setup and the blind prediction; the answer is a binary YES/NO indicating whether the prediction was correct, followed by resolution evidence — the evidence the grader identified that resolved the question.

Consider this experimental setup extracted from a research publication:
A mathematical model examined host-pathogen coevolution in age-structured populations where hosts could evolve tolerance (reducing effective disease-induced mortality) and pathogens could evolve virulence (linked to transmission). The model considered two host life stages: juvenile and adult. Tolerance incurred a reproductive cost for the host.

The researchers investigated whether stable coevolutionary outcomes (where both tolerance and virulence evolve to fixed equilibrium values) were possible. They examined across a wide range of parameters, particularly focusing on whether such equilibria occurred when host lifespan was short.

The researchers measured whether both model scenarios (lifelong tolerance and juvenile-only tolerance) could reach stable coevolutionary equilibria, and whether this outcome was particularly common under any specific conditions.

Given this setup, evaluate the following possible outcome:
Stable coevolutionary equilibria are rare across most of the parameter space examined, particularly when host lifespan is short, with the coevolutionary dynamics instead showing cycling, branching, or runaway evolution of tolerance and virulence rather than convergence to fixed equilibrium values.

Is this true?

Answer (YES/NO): NO